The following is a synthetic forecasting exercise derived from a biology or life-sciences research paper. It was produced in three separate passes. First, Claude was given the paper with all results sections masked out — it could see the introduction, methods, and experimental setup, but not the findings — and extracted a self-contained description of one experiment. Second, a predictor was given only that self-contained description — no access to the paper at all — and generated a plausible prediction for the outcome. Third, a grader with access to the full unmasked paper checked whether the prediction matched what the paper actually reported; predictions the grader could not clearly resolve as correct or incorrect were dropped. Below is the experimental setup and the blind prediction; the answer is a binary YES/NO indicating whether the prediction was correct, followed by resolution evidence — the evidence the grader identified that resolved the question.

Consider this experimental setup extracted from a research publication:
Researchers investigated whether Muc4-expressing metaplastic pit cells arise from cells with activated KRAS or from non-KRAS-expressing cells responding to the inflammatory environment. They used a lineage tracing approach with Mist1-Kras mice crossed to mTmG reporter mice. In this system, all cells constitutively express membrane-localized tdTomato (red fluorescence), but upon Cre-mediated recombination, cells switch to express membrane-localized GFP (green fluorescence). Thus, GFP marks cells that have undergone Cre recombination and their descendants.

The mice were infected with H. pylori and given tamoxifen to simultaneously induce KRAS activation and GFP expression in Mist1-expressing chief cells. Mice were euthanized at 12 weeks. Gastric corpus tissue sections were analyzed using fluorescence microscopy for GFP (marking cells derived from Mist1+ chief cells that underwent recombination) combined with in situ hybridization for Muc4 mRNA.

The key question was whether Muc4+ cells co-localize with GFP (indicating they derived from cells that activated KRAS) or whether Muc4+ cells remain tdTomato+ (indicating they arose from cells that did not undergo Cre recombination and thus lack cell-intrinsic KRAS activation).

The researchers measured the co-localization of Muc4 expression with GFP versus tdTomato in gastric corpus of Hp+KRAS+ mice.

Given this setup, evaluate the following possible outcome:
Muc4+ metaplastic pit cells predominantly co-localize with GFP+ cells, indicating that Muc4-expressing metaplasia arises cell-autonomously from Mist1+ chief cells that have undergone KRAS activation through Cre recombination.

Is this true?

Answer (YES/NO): NO